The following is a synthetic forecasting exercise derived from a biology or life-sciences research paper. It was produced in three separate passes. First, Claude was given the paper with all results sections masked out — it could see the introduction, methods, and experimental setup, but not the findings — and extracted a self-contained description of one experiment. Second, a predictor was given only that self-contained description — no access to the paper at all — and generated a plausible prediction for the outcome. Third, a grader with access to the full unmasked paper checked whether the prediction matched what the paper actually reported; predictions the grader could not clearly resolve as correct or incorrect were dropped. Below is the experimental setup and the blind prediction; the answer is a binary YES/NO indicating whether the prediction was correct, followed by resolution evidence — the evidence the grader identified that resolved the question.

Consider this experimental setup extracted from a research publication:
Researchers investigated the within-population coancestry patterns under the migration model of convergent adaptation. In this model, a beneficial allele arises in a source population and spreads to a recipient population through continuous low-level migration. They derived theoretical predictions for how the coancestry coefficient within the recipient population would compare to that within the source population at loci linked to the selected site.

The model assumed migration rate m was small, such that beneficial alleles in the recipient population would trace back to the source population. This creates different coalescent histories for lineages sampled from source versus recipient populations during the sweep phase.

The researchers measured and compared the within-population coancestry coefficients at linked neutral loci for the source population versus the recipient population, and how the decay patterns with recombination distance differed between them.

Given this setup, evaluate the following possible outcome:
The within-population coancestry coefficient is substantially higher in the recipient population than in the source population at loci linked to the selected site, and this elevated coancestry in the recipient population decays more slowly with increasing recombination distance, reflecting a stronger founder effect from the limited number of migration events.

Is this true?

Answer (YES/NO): NO